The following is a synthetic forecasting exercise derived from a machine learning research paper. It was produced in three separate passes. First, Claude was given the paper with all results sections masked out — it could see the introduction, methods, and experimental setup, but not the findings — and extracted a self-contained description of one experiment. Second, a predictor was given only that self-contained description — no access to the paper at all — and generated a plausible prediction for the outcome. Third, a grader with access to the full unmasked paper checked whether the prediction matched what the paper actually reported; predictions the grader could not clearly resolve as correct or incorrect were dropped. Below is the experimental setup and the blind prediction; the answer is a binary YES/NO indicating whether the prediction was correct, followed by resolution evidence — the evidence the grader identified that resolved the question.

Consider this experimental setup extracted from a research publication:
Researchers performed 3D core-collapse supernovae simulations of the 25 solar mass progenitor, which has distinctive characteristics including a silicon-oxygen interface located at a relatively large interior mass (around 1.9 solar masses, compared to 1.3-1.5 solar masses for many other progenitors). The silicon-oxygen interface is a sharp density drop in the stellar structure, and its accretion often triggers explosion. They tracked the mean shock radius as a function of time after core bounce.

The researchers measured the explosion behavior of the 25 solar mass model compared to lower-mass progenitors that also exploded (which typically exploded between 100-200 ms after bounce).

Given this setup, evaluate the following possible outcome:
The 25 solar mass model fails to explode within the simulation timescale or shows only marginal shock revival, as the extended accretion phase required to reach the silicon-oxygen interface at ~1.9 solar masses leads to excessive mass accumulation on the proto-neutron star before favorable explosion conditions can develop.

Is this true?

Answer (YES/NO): NO